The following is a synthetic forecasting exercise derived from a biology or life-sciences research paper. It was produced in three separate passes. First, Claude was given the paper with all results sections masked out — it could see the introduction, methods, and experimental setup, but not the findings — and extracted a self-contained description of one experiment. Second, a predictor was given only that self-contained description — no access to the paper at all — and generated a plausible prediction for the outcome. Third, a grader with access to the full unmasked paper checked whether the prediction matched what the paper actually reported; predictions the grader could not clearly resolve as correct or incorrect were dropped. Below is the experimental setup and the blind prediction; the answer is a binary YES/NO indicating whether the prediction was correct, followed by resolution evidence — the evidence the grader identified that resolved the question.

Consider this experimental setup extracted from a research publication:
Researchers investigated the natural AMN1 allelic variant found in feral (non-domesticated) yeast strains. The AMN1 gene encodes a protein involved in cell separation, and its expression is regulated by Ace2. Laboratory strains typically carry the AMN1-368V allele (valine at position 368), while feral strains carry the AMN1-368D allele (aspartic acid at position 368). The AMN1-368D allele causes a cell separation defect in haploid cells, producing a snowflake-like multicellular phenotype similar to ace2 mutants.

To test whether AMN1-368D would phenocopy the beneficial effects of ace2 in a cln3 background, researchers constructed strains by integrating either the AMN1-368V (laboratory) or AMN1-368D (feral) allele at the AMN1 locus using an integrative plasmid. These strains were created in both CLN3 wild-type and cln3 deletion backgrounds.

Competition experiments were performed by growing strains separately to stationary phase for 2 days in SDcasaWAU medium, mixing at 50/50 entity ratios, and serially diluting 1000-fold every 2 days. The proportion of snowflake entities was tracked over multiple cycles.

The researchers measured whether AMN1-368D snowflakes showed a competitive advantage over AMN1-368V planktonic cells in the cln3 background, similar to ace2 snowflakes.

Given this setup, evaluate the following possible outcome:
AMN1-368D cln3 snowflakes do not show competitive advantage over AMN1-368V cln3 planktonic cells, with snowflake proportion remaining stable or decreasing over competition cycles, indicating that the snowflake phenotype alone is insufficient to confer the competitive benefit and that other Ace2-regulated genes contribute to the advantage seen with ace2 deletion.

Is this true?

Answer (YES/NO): NO